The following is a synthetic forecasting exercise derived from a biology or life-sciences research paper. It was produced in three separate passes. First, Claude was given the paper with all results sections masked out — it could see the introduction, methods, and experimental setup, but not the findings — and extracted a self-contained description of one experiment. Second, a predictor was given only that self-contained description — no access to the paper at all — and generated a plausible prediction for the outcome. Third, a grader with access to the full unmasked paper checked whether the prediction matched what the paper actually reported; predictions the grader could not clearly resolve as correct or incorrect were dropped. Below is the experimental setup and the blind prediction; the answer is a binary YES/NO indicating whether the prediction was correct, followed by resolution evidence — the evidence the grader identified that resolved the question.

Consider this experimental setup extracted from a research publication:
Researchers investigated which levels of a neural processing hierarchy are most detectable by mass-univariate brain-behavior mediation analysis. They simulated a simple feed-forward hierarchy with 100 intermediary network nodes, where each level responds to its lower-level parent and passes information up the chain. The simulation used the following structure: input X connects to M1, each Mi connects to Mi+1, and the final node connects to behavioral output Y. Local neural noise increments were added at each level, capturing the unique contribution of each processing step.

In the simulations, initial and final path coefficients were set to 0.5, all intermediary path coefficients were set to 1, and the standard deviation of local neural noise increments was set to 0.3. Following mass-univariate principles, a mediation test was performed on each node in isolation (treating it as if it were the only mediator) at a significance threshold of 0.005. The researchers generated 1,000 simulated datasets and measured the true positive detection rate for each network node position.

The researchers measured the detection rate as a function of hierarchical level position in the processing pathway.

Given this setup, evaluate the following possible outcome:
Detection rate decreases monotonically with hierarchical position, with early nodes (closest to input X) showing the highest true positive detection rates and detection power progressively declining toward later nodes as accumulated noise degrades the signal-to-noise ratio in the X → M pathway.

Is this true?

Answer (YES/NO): NO